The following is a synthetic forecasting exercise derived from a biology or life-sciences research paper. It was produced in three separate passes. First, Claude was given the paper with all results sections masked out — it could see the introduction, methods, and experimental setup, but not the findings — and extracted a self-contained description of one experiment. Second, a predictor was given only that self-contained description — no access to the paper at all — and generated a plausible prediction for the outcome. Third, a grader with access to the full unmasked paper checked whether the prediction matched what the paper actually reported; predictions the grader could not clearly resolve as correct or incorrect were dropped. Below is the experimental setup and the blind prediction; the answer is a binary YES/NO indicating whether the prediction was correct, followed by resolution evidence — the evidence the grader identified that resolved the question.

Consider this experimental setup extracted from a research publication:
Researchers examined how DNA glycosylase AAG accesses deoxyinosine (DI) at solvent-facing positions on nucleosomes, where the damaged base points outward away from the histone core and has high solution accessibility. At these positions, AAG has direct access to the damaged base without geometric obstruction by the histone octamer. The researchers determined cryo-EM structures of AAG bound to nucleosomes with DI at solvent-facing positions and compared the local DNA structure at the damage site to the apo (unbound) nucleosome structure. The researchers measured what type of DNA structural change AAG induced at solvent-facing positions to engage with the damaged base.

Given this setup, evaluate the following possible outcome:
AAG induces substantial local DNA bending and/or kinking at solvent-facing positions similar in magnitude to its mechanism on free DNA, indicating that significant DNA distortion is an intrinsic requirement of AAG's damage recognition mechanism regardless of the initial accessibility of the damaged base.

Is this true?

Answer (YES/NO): YES